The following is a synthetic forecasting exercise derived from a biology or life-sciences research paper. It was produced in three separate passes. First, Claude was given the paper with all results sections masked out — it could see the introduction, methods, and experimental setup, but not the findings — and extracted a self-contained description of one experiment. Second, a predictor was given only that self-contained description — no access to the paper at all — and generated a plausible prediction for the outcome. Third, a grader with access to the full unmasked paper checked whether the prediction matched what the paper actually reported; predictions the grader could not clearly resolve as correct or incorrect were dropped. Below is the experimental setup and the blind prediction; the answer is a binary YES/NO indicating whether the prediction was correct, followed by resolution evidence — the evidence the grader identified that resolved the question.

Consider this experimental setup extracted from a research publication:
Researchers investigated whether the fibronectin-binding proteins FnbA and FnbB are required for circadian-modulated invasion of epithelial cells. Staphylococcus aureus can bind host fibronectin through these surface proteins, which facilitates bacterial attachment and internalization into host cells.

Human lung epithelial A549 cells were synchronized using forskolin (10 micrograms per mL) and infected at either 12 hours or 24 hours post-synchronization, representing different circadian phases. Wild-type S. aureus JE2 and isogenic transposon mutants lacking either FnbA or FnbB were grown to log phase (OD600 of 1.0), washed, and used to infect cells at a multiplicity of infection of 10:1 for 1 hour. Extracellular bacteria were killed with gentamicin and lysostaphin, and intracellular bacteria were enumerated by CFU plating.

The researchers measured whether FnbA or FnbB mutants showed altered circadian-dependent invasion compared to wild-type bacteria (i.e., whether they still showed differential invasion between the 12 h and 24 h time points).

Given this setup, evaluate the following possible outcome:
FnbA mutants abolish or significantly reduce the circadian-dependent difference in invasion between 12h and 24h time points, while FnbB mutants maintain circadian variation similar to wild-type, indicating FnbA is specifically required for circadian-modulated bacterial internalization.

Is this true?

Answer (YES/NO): NO